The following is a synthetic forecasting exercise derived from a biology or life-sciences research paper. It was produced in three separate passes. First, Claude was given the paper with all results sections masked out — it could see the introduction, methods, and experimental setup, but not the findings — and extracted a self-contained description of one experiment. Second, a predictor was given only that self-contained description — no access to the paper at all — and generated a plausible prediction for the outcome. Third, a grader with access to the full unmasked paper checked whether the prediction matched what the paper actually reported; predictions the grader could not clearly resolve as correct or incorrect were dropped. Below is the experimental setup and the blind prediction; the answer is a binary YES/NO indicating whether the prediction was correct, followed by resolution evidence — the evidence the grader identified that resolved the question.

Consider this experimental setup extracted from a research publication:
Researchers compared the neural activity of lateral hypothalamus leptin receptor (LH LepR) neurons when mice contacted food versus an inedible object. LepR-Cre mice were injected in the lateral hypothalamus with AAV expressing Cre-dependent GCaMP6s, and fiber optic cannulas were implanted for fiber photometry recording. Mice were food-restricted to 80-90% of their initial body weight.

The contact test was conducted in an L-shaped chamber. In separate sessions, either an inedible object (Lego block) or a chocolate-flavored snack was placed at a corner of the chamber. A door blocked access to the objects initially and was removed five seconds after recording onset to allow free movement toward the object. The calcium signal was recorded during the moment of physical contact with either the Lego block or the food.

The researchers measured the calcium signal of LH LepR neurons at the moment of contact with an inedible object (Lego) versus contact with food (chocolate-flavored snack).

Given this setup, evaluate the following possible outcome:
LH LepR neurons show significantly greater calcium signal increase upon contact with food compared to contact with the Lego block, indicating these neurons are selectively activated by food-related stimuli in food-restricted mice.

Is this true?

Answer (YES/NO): YES